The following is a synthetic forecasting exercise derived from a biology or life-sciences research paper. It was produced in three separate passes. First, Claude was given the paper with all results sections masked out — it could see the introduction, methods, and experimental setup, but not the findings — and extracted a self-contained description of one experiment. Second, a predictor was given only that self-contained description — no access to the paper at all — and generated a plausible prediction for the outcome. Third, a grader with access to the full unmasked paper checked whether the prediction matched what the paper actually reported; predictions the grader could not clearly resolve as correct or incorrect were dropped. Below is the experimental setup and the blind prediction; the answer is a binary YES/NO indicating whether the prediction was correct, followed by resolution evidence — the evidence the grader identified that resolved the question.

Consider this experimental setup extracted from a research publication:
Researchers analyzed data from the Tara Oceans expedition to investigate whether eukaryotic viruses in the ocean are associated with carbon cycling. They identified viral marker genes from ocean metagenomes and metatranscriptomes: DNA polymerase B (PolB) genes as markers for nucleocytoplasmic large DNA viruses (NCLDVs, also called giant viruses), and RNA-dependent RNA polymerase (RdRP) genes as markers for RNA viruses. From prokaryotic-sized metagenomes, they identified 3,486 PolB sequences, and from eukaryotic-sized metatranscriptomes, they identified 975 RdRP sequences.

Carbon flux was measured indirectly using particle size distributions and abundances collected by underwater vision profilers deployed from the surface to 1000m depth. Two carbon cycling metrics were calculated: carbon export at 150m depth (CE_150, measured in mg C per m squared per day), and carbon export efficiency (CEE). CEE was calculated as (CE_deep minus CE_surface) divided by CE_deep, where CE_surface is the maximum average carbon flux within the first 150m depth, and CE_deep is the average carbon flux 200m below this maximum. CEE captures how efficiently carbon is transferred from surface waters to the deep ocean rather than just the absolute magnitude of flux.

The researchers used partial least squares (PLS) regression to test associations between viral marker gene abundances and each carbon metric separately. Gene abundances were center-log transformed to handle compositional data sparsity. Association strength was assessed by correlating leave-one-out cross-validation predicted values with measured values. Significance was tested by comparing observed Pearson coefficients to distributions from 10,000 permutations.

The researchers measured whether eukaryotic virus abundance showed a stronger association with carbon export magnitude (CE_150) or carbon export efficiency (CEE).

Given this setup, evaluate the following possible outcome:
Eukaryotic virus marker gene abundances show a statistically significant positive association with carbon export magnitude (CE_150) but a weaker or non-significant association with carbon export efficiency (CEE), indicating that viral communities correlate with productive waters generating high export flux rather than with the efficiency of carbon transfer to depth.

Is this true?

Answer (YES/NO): NO